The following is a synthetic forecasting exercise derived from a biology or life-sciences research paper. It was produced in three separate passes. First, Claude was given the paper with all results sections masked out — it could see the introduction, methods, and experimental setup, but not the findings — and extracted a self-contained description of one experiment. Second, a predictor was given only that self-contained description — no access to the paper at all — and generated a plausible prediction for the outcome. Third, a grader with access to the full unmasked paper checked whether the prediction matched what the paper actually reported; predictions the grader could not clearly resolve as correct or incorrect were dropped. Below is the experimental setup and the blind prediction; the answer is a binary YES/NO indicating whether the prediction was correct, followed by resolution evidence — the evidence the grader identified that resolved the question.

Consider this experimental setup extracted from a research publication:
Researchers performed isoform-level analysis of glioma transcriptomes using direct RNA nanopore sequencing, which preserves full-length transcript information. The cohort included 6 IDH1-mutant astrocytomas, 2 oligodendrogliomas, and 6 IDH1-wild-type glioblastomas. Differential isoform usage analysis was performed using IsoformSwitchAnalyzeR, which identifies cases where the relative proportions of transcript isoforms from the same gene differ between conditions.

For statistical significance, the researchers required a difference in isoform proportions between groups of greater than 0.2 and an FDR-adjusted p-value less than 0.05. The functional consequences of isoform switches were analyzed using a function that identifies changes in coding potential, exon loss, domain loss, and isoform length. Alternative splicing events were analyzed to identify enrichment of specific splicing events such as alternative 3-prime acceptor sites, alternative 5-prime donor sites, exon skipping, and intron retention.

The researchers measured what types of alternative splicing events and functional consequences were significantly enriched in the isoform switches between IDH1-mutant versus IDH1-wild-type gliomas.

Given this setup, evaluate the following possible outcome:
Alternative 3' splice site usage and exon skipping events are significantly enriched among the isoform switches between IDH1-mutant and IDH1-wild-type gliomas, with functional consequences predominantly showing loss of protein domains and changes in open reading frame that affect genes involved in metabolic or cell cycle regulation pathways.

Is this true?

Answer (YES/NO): NO